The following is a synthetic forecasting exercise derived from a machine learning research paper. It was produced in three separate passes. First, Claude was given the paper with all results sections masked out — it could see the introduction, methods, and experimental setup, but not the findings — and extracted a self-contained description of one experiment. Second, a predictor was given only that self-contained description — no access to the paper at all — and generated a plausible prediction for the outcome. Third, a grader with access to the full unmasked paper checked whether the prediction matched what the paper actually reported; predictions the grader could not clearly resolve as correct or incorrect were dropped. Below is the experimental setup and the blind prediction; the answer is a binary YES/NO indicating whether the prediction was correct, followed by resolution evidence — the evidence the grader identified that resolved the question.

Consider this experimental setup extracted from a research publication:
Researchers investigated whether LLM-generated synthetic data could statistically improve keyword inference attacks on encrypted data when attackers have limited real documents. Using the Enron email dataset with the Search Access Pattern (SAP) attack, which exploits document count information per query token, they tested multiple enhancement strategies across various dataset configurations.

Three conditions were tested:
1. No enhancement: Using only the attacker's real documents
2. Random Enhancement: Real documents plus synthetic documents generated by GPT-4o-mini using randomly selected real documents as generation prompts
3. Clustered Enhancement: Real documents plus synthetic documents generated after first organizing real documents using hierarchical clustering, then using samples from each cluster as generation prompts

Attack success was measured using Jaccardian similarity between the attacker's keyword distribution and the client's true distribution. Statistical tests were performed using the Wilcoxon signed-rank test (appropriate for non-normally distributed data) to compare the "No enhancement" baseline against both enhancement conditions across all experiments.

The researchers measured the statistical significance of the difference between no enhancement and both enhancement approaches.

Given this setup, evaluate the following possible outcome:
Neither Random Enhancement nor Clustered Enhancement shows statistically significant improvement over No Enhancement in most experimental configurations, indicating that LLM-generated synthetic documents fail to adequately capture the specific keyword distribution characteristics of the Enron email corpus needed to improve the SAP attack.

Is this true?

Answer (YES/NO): NO